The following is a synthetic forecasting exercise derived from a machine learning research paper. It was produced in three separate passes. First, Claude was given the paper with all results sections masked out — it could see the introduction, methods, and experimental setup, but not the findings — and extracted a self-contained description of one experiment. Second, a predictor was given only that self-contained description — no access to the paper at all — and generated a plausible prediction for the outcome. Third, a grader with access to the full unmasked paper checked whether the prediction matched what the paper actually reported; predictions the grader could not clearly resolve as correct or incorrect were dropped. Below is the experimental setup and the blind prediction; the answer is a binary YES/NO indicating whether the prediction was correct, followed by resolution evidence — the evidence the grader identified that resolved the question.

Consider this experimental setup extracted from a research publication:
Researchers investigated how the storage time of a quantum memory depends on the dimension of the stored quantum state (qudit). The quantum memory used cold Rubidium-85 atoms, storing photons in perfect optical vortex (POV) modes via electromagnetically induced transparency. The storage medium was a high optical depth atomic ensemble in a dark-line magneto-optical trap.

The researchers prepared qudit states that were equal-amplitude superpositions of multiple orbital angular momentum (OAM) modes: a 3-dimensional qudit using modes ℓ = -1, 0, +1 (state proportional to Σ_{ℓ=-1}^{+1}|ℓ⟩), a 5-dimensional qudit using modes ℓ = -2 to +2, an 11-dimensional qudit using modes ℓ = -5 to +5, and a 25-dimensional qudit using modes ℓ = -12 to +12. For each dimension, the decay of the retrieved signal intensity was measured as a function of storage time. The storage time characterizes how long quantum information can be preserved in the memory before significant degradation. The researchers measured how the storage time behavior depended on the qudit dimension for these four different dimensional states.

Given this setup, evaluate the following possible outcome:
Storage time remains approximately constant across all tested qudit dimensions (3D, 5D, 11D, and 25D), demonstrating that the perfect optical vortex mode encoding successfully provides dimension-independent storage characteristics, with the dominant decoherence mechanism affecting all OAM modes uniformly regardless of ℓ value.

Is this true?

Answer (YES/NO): YES